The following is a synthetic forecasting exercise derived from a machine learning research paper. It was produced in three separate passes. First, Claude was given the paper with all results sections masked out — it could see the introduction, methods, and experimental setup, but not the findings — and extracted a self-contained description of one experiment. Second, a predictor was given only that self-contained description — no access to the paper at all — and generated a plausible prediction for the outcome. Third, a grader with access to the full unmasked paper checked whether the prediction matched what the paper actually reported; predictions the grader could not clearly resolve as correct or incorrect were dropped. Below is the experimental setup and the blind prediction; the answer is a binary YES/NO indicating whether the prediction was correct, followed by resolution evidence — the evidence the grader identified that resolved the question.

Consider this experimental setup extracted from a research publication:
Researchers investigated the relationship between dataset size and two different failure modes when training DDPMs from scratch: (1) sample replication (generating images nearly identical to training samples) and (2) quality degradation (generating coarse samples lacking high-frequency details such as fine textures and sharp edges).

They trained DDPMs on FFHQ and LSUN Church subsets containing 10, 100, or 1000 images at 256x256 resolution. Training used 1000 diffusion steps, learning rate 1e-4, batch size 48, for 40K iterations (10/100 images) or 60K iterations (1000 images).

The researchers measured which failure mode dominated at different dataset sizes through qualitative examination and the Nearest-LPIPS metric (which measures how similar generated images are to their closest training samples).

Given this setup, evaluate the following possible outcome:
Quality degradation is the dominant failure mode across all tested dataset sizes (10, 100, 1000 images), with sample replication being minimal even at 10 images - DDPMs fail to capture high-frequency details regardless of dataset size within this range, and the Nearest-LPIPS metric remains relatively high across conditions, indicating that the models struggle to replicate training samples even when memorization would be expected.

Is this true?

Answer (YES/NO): NO